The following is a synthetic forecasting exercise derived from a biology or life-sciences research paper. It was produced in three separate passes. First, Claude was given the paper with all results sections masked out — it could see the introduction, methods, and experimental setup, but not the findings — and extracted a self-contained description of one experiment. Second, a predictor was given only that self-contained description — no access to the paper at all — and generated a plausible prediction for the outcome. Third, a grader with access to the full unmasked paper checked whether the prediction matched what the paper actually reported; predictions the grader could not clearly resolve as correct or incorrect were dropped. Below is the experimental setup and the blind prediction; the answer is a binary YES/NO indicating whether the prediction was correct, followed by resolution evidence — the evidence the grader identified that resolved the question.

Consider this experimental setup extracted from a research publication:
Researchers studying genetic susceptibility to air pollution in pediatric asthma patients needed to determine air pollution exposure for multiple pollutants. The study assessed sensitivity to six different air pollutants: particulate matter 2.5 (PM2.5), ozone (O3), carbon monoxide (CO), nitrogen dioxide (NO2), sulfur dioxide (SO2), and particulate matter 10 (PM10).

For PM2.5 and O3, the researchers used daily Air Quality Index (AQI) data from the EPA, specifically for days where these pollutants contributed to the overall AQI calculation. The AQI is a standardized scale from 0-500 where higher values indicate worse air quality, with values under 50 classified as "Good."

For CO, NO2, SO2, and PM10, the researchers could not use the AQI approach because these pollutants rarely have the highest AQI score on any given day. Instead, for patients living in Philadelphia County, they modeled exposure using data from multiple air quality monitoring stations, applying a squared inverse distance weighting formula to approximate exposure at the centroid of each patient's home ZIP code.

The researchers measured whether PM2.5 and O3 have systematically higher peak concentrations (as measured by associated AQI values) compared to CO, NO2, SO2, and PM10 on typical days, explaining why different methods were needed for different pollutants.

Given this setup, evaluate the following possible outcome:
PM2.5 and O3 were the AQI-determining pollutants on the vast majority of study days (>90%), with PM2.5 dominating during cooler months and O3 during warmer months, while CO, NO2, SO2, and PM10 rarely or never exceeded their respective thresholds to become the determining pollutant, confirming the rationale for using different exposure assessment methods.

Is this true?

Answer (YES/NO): NO